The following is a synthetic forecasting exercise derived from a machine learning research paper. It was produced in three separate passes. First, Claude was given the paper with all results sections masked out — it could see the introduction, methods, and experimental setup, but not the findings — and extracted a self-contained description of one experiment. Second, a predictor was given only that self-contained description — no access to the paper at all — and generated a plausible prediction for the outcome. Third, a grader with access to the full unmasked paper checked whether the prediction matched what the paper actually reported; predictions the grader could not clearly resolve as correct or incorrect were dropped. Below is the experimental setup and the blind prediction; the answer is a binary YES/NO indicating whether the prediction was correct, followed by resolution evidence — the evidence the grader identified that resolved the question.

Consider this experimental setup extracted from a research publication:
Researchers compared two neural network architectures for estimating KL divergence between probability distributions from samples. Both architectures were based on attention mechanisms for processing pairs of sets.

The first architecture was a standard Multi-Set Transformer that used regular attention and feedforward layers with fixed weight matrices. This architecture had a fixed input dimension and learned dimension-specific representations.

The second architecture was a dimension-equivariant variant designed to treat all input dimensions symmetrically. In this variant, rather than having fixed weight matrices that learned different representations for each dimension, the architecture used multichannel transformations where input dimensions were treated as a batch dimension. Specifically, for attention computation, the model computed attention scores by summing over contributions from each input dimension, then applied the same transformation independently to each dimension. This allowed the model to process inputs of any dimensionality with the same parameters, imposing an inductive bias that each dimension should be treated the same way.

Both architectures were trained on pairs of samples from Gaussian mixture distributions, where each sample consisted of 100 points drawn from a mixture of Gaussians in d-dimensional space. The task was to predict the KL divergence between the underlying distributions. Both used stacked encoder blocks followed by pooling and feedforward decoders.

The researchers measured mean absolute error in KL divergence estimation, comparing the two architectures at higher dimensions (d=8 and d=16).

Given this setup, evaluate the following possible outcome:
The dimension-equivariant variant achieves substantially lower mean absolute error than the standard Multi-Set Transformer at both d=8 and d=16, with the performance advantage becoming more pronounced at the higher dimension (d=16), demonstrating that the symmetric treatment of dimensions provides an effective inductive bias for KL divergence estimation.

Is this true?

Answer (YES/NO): YES